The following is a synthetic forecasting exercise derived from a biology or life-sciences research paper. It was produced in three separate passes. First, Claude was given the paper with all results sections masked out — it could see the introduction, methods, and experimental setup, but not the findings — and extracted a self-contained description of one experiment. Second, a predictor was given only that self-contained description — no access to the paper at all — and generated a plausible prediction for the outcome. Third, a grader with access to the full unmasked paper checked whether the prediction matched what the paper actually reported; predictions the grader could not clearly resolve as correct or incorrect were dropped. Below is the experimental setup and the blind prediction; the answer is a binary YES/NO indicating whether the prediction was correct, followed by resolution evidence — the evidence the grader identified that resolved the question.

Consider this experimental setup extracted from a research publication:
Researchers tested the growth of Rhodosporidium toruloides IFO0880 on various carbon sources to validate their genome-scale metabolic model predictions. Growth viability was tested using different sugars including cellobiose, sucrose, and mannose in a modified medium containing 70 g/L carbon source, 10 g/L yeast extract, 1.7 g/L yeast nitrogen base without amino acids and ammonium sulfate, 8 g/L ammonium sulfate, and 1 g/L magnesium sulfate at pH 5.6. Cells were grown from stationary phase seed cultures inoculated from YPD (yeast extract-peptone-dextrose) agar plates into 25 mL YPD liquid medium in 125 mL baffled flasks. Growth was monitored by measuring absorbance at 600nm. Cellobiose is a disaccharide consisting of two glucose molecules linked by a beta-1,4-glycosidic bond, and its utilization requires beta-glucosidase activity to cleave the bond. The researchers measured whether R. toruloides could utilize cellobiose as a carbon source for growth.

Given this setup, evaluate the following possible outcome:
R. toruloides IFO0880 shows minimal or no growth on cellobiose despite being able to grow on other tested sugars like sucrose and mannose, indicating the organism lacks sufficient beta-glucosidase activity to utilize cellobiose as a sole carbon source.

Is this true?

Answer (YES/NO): NO